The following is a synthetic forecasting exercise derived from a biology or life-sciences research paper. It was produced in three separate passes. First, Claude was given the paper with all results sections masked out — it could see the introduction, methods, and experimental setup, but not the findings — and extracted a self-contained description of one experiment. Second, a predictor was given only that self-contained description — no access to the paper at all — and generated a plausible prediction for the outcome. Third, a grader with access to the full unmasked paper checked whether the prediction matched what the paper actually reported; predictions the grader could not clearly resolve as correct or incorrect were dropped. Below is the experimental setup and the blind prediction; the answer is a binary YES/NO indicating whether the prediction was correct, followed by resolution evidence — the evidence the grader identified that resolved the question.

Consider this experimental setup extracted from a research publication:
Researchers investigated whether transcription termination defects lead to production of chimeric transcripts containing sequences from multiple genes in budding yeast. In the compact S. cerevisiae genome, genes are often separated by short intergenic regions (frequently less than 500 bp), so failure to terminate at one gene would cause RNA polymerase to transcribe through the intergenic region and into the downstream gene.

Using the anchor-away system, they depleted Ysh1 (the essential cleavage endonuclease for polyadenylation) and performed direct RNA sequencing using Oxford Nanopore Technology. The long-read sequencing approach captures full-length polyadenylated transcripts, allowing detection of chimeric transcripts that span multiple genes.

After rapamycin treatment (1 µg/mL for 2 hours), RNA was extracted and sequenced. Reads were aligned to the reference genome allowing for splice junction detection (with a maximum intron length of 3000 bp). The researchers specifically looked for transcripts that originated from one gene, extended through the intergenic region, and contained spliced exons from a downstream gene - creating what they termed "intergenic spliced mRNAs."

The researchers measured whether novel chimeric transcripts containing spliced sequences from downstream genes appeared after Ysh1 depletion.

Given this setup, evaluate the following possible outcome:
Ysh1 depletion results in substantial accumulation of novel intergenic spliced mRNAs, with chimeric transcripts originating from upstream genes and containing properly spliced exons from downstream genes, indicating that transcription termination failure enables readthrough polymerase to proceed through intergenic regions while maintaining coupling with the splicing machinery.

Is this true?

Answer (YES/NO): YES